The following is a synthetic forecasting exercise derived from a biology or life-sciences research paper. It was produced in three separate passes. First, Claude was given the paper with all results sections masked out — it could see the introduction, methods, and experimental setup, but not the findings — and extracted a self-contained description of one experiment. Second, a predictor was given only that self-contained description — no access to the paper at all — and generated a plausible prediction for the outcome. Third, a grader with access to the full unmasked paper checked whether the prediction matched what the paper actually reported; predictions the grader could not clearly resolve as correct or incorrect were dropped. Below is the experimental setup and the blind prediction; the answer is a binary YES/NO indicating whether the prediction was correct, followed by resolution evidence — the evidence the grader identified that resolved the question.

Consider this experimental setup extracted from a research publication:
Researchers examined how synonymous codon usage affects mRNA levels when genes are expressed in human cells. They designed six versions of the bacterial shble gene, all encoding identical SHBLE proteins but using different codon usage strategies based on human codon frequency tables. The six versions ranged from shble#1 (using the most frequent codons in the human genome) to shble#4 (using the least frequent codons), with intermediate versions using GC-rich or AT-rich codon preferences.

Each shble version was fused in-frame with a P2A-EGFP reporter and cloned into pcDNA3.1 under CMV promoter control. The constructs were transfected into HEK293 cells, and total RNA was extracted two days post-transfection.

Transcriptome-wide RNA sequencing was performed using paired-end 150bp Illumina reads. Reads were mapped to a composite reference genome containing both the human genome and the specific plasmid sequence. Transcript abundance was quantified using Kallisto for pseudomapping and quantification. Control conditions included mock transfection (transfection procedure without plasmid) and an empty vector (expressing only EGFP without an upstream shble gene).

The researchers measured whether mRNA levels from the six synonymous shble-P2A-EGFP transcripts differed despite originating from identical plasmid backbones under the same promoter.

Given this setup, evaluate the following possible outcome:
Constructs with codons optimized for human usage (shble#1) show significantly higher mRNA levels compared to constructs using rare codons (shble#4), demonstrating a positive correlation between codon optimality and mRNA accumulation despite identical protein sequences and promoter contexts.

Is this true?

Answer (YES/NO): NO